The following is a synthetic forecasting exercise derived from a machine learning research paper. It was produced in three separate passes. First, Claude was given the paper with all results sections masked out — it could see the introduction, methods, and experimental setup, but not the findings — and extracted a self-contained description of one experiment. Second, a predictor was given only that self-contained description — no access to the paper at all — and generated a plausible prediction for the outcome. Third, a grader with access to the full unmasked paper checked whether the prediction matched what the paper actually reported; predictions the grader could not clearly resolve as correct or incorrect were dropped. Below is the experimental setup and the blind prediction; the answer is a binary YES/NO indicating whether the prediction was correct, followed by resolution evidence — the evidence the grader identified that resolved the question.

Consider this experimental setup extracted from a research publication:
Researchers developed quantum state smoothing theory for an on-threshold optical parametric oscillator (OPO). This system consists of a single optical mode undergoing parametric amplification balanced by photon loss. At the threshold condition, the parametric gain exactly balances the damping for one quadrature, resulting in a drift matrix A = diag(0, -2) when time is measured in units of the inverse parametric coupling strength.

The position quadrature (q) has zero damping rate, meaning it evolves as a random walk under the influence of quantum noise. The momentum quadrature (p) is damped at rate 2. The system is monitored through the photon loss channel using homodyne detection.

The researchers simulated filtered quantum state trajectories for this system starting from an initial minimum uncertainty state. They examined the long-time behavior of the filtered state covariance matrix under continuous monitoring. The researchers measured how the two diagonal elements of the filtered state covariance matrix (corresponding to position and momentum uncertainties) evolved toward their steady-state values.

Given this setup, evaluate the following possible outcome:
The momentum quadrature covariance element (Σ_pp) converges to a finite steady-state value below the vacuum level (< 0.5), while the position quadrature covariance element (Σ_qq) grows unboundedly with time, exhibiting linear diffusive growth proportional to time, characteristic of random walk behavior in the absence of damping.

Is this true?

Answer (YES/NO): NO